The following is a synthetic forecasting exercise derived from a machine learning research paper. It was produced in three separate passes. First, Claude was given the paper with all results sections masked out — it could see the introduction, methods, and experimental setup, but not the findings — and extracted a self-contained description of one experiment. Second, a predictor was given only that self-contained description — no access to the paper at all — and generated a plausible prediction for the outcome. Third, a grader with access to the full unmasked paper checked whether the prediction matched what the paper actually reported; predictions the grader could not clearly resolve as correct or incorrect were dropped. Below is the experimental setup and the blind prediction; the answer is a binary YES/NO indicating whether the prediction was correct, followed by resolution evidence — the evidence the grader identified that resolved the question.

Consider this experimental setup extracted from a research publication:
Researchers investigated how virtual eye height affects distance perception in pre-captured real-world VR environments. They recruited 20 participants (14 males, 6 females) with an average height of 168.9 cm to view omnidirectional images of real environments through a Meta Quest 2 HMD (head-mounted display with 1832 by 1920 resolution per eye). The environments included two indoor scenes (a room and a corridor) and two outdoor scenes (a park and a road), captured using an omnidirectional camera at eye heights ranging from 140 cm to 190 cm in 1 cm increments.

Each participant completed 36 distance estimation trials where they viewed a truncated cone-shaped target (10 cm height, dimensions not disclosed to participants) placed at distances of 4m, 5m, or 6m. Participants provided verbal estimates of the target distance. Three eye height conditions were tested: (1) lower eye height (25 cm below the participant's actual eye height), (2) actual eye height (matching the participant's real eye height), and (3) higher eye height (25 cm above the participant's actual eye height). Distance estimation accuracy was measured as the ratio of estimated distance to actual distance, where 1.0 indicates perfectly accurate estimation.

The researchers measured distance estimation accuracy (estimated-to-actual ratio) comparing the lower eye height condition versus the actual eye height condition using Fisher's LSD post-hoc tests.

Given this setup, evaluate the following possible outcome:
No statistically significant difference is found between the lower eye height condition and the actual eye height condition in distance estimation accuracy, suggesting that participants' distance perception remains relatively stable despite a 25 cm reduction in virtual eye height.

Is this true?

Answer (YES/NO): YES